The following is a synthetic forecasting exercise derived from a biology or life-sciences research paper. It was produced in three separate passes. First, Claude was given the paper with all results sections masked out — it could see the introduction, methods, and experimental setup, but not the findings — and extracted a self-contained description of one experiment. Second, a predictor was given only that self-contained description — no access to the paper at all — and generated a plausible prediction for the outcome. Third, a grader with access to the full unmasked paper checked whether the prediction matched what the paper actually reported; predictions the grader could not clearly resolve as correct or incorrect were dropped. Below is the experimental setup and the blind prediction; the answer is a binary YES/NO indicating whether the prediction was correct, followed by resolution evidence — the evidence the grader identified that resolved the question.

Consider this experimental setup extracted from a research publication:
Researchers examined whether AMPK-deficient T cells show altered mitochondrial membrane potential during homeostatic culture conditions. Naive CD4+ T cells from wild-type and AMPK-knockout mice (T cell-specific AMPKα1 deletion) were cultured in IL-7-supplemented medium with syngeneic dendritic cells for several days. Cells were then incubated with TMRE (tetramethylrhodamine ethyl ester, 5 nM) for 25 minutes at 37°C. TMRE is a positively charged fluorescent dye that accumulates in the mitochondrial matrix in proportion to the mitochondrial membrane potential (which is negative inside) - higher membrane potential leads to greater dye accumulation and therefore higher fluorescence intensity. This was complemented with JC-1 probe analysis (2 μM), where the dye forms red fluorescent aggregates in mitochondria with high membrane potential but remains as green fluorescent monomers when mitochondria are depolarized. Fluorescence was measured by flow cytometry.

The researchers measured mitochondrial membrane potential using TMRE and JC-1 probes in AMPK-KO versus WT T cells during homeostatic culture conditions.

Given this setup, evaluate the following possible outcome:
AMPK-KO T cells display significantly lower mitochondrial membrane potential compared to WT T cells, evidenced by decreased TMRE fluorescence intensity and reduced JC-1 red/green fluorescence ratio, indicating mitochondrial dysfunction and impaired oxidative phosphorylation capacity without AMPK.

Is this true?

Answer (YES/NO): YES